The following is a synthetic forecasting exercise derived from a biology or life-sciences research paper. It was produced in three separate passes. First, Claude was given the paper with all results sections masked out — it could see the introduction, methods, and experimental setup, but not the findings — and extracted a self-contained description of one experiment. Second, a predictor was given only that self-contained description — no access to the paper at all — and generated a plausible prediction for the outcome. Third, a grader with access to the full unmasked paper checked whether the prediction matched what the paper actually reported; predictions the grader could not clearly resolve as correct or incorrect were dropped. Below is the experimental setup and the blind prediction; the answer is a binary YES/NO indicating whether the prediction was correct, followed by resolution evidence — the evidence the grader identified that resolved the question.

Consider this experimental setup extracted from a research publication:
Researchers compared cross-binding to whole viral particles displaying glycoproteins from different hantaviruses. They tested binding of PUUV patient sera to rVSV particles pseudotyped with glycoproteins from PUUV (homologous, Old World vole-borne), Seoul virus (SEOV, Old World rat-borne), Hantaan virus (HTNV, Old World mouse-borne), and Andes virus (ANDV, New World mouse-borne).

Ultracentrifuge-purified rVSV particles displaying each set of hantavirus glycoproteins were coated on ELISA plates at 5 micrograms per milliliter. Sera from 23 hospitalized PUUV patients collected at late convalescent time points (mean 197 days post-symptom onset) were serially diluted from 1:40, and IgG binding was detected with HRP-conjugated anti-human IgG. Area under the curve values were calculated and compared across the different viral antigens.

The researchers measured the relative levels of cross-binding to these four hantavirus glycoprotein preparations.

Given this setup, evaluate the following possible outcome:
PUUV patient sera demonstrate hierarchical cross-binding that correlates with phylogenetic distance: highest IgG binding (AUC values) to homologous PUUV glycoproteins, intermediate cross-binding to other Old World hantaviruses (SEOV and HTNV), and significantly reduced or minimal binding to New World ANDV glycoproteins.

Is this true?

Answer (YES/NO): NO